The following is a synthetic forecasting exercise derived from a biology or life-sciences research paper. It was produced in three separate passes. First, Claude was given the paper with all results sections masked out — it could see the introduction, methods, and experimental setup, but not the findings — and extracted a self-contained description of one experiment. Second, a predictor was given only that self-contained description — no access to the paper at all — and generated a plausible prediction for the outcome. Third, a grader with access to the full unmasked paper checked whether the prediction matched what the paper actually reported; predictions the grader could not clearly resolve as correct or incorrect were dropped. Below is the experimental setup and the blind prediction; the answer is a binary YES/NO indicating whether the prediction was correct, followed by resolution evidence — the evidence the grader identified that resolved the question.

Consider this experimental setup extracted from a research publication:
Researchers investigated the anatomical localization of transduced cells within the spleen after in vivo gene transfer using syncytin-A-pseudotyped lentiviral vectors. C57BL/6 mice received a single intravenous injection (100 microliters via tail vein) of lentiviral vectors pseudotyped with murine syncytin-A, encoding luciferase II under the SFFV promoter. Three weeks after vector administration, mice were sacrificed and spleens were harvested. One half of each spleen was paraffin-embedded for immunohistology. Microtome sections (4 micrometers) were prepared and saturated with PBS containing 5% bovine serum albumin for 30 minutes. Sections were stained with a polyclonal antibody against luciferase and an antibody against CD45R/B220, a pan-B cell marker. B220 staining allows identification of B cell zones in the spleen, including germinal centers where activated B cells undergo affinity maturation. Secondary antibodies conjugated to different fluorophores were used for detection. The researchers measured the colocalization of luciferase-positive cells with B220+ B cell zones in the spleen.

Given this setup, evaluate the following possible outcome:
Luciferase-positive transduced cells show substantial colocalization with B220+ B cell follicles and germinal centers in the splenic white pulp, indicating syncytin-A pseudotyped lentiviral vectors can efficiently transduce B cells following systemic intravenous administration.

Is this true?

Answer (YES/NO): YES